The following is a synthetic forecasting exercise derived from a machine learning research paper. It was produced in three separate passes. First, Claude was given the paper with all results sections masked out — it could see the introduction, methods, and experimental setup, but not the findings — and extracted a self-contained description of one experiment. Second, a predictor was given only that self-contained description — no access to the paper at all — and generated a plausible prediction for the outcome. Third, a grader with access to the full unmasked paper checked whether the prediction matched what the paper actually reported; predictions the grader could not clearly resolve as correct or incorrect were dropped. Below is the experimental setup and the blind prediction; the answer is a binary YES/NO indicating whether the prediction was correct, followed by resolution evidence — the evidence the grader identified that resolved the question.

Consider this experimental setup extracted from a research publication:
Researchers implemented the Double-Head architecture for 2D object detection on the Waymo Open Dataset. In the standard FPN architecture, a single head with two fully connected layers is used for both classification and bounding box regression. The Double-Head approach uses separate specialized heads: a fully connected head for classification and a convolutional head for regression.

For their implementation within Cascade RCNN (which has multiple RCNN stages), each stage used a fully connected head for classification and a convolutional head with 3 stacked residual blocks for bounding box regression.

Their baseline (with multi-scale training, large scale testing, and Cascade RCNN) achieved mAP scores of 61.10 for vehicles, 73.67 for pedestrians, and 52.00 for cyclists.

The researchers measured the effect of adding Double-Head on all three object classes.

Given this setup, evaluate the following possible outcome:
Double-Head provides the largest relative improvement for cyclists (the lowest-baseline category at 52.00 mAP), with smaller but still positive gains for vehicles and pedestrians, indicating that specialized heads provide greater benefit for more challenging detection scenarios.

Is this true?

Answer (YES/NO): NO